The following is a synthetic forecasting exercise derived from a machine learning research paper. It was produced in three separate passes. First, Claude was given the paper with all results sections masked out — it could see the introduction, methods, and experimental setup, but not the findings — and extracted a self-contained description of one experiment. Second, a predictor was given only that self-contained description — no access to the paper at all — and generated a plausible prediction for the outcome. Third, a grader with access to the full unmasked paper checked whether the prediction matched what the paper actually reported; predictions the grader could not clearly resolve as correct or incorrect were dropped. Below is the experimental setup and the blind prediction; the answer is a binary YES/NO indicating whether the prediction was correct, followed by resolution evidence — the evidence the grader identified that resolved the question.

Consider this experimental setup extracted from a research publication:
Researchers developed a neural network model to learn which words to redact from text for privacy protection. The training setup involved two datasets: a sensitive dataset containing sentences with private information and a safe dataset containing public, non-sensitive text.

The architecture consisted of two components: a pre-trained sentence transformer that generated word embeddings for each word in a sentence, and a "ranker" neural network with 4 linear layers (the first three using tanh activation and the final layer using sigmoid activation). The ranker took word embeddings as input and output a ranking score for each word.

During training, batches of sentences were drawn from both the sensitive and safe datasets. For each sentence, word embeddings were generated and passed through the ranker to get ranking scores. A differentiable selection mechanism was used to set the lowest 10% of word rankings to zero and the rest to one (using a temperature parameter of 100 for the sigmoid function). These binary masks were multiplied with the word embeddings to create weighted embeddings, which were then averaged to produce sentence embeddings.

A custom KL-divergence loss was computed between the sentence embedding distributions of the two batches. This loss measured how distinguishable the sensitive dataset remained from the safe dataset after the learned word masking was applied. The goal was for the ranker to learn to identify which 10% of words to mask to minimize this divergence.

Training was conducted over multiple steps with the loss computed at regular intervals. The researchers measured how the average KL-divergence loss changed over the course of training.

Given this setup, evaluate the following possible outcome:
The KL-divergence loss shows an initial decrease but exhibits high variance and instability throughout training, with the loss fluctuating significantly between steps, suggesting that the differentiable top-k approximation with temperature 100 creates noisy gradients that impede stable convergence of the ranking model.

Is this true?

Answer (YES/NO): NO